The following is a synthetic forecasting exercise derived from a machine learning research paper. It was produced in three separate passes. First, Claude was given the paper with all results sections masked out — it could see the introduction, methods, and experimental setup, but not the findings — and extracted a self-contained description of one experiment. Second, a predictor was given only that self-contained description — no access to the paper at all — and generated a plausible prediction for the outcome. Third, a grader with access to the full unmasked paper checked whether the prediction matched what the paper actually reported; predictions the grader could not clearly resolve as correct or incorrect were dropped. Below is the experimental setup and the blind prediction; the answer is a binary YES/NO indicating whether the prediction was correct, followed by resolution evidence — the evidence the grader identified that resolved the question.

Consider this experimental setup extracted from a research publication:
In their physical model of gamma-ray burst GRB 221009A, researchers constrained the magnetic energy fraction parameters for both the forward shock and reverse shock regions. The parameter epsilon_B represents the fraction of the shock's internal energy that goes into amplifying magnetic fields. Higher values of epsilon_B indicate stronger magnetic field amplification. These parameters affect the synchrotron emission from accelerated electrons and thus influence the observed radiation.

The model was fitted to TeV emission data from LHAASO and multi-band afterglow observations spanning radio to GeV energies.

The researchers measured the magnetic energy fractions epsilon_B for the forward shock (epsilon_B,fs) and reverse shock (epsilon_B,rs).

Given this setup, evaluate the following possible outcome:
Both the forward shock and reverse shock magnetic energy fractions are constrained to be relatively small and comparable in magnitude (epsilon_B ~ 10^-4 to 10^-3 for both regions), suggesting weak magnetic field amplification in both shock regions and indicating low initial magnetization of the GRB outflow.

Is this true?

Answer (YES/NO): NO